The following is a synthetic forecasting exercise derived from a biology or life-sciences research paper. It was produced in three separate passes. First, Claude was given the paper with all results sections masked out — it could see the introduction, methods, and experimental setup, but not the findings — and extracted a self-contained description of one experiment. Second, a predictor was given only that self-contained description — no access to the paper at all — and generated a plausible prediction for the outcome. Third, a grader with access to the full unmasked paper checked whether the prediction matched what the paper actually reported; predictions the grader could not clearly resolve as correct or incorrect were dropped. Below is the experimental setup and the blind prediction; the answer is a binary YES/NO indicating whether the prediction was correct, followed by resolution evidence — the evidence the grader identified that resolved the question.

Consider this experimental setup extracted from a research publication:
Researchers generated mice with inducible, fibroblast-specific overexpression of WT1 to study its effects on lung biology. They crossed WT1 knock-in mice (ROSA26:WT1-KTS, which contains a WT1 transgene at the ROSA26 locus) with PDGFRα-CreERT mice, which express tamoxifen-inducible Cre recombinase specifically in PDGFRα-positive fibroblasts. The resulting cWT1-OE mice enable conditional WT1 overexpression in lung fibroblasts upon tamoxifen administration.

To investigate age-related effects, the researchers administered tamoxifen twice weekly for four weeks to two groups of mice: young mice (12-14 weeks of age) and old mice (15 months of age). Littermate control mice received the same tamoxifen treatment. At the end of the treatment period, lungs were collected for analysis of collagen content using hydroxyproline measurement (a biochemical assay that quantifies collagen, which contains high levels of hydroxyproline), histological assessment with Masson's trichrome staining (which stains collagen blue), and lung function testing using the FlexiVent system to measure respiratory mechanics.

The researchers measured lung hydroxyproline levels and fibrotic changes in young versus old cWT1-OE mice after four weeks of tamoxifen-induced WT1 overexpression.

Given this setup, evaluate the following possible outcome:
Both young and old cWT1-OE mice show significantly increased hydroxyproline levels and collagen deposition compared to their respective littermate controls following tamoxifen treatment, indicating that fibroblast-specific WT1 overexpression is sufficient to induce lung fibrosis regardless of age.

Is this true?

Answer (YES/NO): NO